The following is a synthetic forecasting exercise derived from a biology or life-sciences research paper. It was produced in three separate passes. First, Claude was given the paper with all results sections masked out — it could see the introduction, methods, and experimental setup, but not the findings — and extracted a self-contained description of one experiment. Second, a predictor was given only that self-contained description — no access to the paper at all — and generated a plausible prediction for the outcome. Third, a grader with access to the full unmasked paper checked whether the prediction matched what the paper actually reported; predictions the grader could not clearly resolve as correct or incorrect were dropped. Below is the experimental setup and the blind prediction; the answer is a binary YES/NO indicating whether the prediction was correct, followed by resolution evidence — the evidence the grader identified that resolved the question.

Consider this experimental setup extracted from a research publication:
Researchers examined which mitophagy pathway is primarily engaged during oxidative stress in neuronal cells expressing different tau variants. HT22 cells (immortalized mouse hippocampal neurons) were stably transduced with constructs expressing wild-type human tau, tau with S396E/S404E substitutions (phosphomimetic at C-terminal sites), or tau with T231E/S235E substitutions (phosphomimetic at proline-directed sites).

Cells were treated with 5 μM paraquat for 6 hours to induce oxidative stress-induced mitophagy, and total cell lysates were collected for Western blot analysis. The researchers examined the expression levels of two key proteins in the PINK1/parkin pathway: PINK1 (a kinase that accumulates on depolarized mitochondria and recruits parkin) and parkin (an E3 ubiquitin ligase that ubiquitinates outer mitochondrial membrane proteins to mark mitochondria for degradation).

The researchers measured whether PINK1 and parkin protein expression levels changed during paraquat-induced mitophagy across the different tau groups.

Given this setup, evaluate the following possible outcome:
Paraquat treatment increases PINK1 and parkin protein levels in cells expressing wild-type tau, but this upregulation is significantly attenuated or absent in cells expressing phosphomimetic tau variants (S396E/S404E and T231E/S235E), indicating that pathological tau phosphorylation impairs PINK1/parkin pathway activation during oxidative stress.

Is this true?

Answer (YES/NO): NO